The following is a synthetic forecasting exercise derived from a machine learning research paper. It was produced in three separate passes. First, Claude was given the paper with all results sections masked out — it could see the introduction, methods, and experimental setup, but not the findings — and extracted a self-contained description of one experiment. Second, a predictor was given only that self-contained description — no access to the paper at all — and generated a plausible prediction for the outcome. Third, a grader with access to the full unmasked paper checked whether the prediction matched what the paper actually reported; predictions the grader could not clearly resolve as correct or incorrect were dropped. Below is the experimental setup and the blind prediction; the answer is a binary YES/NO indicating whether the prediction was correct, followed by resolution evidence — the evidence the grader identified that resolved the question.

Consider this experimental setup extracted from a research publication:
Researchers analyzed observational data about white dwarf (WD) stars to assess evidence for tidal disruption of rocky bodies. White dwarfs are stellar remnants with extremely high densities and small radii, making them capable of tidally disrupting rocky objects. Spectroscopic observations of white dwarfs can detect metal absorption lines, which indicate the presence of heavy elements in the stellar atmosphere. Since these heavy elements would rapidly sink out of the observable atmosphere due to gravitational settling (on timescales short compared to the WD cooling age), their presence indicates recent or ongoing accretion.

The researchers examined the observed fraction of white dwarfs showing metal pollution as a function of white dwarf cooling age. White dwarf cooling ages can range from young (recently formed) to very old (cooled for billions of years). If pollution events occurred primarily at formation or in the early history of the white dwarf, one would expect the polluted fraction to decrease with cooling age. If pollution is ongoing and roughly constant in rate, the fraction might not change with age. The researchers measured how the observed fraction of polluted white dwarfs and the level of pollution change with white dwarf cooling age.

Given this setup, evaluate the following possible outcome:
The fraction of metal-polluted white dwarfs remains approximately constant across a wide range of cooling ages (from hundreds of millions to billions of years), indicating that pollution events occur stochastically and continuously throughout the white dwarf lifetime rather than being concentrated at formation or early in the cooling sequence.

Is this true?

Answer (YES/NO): YES